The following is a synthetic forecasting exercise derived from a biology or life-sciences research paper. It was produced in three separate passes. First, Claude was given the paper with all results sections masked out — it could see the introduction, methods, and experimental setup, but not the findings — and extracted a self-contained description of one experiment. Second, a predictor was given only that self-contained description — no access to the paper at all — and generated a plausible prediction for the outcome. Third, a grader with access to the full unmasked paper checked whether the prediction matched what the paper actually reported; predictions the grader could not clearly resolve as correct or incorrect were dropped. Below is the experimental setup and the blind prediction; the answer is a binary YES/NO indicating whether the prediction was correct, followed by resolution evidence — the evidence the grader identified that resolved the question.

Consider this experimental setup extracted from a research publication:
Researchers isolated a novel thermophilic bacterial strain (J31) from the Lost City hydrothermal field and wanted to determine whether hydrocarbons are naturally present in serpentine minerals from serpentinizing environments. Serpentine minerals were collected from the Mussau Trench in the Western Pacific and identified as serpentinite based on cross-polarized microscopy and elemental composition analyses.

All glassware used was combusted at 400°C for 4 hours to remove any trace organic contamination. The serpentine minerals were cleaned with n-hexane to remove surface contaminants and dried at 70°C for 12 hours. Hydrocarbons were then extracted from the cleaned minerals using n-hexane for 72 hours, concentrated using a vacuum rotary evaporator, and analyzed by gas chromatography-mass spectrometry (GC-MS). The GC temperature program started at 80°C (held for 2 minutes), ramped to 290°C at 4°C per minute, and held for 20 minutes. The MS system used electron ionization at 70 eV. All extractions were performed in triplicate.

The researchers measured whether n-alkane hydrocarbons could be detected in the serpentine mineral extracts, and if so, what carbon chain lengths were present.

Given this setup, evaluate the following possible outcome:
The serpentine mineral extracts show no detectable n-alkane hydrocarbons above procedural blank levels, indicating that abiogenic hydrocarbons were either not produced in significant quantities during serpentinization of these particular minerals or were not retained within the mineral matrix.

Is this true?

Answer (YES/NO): NO